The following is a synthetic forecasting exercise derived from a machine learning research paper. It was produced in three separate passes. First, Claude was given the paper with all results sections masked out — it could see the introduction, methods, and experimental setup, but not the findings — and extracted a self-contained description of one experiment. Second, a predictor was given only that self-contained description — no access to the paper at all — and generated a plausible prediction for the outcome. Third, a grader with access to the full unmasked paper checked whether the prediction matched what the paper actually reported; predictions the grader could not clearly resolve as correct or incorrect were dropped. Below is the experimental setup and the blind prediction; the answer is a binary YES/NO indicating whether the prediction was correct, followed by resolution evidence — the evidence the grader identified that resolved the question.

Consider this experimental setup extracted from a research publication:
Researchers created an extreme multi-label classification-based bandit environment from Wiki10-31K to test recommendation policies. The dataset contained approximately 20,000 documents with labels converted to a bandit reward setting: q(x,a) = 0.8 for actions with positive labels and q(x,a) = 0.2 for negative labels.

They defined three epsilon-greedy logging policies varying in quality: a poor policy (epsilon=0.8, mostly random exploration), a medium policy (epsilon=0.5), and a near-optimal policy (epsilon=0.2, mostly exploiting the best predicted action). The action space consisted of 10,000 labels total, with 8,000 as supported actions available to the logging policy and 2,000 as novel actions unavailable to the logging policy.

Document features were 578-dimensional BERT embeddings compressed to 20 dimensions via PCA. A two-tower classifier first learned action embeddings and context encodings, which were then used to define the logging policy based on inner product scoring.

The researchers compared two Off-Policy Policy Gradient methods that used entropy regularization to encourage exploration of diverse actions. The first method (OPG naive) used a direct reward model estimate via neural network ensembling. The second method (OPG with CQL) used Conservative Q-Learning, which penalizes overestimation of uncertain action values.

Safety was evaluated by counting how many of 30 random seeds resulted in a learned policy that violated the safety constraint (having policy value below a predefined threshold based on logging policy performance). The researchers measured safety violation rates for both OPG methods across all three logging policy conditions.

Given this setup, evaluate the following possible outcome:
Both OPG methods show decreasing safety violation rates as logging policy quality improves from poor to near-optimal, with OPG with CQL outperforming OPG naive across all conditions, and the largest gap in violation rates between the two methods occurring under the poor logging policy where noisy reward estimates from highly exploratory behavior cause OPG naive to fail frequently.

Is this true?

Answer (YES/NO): NO